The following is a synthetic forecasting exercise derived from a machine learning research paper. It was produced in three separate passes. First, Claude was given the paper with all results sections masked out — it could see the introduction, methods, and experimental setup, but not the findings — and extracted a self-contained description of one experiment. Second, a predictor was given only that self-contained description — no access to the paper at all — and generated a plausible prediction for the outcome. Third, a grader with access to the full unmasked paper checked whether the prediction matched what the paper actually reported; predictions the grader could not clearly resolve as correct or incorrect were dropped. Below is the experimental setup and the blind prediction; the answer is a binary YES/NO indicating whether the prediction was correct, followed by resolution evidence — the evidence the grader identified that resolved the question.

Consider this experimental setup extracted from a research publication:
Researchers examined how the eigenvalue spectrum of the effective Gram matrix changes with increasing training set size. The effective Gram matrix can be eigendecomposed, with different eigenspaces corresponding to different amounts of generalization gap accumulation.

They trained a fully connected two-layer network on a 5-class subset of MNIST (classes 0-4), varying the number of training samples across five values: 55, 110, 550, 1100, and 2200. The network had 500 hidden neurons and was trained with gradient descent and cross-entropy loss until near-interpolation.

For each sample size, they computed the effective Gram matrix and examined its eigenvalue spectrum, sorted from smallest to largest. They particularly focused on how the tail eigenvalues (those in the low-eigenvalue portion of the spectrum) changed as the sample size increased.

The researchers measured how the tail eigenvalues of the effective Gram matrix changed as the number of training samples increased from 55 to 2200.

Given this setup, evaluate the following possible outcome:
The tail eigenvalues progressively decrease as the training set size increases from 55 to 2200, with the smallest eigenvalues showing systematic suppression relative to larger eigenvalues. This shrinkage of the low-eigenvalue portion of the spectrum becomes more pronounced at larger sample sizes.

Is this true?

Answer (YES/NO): NO